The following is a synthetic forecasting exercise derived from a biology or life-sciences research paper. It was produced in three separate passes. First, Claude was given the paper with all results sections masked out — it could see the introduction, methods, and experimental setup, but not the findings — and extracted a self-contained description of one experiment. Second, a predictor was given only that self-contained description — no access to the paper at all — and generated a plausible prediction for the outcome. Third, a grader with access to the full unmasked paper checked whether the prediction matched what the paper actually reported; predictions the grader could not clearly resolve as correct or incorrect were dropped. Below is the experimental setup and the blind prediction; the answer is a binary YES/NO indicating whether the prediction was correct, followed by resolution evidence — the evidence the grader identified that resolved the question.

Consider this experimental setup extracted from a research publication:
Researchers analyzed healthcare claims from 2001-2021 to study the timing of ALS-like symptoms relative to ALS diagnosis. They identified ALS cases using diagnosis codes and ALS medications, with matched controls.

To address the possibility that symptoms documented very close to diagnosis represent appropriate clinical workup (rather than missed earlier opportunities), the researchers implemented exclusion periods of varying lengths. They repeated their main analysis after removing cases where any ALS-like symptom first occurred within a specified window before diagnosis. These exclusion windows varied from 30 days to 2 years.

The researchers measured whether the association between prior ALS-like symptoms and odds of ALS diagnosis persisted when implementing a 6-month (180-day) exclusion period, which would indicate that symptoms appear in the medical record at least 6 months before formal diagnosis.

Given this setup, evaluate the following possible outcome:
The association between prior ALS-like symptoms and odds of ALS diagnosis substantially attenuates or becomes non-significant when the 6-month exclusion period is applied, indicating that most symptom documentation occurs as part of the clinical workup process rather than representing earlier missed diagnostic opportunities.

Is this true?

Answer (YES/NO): NO